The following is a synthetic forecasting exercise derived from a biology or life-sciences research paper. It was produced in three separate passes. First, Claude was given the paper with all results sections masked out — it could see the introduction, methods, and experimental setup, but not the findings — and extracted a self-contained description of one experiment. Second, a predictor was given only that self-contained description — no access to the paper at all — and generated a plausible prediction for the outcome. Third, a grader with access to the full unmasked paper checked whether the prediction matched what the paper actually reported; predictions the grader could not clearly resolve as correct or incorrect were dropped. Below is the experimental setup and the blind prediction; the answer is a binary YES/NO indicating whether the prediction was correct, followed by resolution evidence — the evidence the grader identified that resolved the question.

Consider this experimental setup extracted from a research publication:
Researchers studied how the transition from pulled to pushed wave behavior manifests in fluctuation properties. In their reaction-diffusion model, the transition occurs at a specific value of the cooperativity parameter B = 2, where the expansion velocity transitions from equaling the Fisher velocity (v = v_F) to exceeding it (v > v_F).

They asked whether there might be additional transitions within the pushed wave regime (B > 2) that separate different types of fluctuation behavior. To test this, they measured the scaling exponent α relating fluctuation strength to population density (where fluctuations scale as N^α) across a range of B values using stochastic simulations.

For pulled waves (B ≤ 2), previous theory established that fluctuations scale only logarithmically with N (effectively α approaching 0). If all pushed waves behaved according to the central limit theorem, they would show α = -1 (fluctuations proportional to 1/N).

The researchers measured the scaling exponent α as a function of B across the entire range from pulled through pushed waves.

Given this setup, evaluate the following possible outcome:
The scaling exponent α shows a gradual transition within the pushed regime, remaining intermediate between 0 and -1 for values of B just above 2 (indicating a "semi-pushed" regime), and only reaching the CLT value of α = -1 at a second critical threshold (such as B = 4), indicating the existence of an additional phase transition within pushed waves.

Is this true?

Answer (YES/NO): YES